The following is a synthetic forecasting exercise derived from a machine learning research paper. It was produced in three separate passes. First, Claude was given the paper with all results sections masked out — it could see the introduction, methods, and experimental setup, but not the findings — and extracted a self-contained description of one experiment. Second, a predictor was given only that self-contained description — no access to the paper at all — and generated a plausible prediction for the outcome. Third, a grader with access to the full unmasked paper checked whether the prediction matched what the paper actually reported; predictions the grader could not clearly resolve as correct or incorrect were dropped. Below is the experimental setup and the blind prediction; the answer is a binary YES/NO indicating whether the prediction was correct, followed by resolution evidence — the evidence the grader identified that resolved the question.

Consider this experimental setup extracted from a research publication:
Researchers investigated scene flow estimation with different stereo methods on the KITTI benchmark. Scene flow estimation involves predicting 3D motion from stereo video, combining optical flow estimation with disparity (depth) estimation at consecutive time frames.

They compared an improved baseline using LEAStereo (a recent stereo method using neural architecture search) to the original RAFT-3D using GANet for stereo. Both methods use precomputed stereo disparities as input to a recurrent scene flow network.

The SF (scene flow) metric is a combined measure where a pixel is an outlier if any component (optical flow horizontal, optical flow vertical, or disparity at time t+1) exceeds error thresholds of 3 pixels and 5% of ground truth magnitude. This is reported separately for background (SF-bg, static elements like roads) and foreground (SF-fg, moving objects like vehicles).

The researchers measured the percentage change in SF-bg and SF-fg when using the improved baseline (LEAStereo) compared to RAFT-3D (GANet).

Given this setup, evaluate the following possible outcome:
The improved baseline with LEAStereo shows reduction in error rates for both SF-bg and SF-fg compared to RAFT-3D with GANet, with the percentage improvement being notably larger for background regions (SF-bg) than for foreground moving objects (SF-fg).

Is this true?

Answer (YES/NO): NO